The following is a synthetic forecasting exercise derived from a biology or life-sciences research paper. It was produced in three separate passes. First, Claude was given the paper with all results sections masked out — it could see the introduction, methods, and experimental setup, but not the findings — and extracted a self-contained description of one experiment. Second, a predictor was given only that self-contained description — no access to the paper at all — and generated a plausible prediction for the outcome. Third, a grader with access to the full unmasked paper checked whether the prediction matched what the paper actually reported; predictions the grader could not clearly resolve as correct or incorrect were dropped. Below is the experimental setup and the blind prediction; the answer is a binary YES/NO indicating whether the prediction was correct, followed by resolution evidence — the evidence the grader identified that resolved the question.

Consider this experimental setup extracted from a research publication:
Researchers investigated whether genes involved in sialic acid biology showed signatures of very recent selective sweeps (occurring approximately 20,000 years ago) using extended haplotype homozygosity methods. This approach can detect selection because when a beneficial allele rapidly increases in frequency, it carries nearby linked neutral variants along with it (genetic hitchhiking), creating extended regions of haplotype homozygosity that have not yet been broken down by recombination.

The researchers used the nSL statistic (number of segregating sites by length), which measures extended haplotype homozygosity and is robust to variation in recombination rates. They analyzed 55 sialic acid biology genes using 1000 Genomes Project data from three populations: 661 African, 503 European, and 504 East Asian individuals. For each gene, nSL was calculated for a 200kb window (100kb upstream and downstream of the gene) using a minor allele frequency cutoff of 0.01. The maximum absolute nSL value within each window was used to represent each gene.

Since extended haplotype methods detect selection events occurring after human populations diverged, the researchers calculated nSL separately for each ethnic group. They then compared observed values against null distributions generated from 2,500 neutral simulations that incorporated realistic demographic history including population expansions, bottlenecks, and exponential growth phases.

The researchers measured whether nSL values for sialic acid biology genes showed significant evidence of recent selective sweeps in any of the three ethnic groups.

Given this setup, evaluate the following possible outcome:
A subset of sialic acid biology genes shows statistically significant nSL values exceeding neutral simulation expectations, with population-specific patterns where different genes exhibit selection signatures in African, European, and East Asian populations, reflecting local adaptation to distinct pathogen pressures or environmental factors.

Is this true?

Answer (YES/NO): YES